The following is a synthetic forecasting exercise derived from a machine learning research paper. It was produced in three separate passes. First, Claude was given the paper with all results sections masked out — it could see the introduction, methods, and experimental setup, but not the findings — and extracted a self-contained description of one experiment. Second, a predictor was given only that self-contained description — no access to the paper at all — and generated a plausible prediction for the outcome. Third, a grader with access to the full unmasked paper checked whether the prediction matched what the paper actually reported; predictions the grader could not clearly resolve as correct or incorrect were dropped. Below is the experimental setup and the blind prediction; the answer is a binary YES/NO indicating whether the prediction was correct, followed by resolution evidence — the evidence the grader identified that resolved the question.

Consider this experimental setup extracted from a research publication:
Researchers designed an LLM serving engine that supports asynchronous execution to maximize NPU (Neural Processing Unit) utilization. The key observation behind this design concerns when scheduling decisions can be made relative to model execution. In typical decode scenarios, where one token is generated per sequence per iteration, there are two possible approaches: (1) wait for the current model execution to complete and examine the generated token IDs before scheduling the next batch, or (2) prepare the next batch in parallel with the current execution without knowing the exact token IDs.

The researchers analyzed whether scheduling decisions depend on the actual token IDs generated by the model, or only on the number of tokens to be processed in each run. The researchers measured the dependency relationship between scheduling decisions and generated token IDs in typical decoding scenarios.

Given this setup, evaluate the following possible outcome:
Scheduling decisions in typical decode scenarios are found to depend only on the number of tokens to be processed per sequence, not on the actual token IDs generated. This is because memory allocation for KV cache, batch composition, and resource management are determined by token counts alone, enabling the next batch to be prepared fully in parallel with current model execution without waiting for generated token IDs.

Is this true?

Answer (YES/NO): YES